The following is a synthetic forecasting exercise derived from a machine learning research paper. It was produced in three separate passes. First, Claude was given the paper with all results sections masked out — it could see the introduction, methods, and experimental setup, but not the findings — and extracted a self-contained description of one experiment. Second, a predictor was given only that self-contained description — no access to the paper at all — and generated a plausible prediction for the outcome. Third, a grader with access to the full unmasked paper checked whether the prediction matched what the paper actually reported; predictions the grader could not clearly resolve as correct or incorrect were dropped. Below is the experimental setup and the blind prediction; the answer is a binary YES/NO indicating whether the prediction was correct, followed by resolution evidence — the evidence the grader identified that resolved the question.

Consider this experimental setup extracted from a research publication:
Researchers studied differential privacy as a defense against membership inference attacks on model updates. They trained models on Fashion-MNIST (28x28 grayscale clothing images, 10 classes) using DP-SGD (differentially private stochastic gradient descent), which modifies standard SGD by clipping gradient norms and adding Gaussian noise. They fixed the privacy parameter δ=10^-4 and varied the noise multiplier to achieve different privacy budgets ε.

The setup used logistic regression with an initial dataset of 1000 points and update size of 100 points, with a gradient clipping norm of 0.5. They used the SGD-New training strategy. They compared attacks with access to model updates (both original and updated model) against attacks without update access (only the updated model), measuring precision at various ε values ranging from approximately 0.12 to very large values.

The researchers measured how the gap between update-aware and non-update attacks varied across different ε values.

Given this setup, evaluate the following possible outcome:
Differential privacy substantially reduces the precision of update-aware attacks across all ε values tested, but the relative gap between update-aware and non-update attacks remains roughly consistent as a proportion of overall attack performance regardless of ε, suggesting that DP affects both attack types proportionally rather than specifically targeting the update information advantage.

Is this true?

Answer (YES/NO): NO